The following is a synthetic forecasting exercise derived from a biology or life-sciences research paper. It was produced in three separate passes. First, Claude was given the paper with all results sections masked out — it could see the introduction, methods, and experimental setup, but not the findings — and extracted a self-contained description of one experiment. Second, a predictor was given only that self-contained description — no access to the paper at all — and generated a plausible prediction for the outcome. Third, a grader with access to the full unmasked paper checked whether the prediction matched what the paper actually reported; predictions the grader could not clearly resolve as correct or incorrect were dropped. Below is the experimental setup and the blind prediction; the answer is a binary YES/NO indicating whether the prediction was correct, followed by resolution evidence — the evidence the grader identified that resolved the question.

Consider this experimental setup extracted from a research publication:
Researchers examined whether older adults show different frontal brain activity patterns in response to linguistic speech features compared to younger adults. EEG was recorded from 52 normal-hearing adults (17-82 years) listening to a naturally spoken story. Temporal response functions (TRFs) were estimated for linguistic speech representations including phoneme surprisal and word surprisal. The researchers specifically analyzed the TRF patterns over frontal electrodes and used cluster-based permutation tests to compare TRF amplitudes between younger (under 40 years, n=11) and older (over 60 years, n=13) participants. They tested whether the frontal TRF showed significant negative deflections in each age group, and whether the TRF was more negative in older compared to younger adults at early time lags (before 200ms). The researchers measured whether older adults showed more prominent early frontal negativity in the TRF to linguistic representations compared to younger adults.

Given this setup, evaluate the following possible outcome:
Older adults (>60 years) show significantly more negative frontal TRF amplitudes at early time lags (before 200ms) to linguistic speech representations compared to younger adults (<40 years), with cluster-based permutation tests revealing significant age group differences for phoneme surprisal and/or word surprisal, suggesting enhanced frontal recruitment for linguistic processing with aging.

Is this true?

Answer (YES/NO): YES